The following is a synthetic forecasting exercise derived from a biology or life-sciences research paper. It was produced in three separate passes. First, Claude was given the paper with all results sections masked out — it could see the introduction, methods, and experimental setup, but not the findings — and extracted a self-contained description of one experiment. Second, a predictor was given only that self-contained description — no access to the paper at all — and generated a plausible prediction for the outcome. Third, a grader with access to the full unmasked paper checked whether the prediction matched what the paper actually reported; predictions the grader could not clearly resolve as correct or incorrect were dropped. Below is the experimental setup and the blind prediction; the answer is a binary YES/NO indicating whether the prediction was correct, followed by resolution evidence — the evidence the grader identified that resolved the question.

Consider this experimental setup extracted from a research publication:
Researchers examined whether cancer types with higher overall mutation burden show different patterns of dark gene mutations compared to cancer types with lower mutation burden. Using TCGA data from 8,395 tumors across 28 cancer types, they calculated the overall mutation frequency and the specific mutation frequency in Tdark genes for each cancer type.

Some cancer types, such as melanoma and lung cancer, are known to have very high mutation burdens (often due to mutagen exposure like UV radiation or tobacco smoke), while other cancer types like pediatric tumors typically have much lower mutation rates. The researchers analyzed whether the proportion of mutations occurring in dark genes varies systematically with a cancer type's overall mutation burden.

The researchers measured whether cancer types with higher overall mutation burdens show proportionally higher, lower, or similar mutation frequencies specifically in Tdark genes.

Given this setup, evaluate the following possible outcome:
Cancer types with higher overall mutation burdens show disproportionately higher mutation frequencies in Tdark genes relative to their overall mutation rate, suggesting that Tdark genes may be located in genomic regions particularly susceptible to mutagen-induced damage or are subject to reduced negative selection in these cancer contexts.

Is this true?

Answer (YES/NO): NO